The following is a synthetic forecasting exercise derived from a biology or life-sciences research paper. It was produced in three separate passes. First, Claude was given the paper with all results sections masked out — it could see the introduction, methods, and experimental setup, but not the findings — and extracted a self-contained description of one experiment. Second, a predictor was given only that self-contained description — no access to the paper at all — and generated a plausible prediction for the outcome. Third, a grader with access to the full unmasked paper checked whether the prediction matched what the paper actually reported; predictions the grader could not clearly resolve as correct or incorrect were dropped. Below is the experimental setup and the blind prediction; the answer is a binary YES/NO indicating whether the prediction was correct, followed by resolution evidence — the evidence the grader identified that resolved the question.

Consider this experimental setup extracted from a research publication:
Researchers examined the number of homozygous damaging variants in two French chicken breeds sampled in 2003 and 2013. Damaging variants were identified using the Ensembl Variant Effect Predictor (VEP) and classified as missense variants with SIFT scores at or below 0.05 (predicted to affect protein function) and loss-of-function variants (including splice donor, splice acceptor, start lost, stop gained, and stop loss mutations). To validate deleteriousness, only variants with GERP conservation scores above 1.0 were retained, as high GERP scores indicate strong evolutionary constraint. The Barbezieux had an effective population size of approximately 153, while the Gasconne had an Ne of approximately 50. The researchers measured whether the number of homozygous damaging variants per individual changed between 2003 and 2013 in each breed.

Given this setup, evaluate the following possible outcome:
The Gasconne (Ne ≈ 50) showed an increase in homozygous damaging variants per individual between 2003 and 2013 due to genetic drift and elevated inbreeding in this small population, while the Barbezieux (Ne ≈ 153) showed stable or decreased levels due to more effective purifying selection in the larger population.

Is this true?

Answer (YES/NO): YES